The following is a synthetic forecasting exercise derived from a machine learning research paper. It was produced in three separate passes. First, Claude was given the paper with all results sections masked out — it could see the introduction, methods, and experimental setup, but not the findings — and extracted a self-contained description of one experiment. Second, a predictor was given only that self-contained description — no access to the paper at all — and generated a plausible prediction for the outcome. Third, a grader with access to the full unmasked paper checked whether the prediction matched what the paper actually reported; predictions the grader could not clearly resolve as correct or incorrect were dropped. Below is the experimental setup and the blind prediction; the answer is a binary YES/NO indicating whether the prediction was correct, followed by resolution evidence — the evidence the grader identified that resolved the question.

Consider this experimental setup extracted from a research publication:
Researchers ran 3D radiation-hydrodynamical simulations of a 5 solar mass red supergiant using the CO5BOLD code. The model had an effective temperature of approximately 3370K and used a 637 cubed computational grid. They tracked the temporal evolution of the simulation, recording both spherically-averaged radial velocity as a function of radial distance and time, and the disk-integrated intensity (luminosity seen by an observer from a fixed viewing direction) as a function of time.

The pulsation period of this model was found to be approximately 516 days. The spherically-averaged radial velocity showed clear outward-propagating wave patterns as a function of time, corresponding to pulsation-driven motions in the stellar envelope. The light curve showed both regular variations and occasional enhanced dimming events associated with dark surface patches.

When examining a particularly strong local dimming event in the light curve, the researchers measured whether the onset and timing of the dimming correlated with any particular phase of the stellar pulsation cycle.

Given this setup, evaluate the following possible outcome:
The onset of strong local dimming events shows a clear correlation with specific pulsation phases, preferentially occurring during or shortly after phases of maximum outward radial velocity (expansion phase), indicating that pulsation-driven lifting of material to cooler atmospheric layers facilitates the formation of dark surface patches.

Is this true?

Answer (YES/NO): NO